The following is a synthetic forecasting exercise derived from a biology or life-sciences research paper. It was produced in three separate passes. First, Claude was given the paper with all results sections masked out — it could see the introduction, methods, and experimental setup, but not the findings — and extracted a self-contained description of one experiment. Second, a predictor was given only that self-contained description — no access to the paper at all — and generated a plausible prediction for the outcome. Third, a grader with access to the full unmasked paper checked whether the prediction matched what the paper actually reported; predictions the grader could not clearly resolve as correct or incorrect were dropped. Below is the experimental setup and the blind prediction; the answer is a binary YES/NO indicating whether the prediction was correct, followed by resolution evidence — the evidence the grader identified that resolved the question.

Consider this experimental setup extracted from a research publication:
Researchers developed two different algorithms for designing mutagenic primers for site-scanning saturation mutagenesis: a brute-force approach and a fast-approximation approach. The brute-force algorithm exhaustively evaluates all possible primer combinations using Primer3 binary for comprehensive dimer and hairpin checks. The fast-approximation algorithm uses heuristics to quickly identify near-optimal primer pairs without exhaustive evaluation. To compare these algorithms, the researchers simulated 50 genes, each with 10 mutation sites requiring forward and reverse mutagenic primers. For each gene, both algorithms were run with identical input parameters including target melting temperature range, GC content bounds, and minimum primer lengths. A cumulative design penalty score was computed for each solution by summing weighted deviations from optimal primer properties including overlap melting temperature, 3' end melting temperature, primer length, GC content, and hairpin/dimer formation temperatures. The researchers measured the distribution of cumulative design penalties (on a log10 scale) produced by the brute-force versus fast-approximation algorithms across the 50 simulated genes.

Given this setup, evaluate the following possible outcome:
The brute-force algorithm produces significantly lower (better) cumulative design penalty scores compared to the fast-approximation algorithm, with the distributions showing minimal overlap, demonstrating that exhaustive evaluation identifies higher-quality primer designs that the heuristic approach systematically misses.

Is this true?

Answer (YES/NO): YES